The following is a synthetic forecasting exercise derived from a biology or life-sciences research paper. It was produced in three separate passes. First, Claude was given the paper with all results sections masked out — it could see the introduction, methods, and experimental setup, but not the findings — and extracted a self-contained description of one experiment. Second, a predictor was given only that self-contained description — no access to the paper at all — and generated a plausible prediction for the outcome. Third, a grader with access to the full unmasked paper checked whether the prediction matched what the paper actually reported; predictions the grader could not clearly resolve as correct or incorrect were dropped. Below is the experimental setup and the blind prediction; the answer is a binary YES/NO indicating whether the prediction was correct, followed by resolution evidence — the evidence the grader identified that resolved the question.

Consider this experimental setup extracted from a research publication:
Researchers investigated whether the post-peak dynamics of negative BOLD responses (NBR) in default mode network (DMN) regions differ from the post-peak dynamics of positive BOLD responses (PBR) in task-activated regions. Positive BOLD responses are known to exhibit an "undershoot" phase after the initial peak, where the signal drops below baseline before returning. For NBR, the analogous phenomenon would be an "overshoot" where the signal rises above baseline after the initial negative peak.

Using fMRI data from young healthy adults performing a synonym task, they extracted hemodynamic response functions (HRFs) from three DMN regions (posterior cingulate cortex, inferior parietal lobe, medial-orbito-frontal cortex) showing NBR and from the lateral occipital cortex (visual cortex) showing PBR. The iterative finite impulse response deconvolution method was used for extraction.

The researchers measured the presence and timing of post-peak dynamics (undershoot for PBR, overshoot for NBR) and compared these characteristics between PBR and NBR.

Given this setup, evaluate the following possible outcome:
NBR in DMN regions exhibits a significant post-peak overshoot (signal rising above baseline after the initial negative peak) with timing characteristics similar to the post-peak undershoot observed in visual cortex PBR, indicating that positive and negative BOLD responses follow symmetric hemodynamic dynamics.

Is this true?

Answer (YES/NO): NO